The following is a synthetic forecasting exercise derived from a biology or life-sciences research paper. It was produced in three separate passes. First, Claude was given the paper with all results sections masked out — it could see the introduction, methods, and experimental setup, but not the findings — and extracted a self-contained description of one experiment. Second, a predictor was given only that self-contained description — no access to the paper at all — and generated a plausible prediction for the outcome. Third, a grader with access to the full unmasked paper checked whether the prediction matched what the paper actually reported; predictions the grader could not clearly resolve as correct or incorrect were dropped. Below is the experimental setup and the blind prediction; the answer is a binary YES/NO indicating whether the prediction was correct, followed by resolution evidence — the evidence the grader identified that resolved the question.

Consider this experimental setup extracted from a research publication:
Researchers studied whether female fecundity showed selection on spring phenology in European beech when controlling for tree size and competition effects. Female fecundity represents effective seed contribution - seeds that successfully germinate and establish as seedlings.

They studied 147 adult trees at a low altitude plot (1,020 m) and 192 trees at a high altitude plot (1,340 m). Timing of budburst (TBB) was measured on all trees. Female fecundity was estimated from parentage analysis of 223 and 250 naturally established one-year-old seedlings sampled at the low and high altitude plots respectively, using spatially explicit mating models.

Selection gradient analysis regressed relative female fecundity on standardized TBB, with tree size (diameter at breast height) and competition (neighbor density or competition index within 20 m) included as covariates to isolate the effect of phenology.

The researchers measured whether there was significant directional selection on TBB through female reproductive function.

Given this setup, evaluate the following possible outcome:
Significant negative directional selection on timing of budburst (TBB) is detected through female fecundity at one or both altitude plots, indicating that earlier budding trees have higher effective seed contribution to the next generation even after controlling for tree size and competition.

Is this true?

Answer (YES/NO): NO